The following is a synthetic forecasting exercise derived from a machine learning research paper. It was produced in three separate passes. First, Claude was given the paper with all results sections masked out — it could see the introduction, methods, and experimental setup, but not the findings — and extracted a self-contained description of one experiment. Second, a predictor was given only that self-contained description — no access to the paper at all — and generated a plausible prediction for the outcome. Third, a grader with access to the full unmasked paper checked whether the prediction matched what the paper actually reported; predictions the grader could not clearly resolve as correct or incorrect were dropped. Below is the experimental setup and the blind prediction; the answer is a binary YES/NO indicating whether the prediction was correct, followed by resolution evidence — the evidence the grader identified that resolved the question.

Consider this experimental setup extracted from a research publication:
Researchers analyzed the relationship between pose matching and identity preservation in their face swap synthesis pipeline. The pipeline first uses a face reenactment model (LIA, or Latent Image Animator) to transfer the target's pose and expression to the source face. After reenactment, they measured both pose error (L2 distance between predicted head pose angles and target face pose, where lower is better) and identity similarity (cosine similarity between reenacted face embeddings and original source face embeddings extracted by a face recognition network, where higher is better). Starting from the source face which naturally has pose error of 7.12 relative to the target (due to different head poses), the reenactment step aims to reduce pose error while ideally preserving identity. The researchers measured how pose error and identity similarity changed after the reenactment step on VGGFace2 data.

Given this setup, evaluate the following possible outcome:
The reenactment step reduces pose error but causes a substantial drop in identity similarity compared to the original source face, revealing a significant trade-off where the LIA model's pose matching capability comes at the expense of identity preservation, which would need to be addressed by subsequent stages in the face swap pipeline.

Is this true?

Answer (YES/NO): YES